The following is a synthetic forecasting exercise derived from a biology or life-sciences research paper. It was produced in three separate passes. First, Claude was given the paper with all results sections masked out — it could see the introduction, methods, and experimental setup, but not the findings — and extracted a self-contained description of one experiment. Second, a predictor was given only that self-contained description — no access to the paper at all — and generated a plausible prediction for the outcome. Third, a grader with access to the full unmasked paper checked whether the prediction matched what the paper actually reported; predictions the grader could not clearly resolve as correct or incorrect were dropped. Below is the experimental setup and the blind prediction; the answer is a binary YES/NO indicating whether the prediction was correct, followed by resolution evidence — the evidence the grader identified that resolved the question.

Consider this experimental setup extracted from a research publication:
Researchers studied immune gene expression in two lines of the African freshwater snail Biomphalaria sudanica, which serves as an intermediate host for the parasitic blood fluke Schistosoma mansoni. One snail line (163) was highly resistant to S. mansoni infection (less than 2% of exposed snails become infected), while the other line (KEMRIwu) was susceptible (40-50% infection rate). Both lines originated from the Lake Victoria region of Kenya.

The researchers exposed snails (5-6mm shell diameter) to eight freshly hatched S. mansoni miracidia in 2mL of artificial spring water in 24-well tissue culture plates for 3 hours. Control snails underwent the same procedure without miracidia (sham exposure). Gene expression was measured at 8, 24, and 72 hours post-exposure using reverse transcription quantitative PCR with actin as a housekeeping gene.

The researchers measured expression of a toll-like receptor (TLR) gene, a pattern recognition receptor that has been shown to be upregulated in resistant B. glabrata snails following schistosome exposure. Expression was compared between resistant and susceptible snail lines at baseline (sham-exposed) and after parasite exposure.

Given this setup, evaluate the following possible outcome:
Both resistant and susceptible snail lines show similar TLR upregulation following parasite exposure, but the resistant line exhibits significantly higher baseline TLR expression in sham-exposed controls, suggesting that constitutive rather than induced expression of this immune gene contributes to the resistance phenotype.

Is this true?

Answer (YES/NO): NO